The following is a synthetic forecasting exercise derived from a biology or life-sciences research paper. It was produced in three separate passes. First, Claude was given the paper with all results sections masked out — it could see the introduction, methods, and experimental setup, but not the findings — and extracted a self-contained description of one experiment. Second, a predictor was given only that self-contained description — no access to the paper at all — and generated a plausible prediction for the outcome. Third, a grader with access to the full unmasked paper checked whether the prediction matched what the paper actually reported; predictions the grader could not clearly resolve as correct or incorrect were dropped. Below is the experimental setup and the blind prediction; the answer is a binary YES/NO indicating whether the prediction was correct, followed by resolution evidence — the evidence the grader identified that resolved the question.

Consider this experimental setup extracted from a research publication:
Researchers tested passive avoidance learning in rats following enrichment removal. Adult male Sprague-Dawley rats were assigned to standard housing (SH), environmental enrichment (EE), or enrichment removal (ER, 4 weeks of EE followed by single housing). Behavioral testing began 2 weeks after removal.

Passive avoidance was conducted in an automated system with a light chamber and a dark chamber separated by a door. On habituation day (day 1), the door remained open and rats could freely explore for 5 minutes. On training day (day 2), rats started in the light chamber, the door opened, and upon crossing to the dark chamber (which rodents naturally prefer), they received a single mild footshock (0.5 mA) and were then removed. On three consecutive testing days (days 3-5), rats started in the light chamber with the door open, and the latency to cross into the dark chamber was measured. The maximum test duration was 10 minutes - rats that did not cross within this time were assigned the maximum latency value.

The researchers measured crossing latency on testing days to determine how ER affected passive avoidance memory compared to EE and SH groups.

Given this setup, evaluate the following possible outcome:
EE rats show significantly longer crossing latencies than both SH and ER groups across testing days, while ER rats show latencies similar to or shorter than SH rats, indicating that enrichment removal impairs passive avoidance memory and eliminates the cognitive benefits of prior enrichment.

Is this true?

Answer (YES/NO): NO